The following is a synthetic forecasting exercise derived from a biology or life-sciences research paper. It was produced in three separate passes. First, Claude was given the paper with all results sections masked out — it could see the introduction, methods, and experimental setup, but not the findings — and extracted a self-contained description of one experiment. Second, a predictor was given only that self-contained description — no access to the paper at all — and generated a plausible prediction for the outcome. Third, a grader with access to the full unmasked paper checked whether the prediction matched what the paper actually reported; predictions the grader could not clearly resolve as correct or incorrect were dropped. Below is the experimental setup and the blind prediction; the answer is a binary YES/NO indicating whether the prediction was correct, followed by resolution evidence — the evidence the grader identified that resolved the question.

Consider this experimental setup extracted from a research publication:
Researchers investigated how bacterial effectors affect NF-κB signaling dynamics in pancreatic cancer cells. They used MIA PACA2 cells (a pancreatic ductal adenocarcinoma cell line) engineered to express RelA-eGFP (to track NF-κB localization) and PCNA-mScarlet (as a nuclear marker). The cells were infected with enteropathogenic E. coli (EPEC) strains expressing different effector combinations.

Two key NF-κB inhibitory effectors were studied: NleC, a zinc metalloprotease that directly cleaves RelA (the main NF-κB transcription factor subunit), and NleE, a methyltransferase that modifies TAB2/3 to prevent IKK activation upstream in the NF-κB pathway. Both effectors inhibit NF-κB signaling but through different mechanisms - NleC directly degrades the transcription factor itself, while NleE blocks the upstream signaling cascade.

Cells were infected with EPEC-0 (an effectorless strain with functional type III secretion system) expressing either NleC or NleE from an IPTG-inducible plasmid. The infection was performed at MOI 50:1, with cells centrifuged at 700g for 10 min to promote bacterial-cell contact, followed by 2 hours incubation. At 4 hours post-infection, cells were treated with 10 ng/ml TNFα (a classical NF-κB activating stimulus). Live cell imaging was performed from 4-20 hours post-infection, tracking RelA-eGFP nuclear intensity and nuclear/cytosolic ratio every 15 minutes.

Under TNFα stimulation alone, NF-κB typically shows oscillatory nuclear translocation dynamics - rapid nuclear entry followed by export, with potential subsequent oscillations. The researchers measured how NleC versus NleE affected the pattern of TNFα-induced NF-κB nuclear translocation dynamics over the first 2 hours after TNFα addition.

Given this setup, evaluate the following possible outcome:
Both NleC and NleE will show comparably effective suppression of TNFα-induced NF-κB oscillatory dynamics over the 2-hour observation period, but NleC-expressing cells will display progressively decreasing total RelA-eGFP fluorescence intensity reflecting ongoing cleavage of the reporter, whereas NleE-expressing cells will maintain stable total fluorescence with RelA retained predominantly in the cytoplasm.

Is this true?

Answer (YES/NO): YES